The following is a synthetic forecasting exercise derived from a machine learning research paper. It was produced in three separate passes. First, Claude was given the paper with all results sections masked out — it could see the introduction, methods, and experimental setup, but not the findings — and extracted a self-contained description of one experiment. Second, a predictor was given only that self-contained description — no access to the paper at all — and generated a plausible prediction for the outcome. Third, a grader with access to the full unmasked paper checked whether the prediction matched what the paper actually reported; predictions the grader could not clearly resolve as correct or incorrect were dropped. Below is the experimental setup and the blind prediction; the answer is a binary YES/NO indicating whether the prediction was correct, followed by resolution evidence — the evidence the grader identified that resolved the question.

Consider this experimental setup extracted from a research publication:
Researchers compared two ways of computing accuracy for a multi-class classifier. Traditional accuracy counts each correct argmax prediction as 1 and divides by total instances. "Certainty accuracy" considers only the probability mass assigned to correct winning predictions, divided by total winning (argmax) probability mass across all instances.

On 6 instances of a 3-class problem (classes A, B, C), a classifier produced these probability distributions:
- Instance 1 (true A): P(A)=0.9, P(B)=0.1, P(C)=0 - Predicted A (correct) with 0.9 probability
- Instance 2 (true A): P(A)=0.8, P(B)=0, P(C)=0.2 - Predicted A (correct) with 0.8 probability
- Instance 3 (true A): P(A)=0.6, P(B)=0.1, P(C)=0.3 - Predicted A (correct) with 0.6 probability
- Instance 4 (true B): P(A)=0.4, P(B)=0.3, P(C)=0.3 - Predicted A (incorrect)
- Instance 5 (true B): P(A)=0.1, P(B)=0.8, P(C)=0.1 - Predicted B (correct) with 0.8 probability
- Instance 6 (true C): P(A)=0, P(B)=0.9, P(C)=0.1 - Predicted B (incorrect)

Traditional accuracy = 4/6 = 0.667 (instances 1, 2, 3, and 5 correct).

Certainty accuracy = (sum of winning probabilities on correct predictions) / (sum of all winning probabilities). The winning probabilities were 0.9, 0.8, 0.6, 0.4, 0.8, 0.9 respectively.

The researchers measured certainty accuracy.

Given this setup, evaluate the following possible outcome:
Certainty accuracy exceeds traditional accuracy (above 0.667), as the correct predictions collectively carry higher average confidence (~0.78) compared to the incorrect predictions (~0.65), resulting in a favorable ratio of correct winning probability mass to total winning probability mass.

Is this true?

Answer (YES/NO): YES